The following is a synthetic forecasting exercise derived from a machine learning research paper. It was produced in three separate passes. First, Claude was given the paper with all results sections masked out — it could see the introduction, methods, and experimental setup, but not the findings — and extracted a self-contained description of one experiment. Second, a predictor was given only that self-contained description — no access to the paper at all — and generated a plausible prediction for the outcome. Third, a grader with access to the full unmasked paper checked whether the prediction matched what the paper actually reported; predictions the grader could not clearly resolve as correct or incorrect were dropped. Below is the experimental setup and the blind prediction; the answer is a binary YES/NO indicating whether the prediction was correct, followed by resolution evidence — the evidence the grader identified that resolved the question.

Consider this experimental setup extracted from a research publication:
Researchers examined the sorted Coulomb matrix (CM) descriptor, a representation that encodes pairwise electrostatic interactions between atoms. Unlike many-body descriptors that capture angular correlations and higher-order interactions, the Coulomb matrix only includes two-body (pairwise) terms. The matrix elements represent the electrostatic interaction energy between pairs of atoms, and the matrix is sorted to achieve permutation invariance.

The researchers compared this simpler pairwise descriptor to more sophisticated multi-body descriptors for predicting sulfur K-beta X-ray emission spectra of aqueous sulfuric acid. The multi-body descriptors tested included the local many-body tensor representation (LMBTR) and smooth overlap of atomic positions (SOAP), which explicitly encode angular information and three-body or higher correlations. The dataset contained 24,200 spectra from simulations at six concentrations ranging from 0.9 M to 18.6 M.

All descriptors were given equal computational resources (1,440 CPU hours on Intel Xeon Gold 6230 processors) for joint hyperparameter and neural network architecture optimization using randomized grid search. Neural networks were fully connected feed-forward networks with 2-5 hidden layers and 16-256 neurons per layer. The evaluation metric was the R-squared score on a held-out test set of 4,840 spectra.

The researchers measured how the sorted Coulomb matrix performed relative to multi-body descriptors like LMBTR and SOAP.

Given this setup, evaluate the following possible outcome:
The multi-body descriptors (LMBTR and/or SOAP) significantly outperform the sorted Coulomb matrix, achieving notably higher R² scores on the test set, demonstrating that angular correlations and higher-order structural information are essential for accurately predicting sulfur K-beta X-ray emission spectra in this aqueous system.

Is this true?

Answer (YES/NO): YES